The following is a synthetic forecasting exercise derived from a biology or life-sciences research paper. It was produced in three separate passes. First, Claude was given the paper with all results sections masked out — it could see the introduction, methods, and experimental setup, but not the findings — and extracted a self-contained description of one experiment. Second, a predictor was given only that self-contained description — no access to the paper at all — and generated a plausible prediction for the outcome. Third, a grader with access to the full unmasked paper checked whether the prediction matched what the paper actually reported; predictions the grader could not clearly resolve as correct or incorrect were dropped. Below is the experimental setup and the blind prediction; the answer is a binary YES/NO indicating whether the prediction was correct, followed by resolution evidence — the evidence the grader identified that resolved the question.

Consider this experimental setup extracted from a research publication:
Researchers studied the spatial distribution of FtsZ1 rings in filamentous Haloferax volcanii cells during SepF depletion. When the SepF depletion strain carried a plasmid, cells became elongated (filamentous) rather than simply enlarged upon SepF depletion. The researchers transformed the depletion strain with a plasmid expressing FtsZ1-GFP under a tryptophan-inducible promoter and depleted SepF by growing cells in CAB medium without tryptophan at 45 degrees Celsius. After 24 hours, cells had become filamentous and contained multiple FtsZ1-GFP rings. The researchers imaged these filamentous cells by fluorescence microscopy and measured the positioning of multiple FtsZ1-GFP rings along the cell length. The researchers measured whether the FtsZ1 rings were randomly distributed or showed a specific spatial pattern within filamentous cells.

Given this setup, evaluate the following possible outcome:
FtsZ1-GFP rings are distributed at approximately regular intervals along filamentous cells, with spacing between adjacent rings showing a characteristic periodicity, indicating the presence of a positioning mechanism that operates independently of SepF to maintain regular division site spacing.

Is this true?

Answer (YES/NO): YES